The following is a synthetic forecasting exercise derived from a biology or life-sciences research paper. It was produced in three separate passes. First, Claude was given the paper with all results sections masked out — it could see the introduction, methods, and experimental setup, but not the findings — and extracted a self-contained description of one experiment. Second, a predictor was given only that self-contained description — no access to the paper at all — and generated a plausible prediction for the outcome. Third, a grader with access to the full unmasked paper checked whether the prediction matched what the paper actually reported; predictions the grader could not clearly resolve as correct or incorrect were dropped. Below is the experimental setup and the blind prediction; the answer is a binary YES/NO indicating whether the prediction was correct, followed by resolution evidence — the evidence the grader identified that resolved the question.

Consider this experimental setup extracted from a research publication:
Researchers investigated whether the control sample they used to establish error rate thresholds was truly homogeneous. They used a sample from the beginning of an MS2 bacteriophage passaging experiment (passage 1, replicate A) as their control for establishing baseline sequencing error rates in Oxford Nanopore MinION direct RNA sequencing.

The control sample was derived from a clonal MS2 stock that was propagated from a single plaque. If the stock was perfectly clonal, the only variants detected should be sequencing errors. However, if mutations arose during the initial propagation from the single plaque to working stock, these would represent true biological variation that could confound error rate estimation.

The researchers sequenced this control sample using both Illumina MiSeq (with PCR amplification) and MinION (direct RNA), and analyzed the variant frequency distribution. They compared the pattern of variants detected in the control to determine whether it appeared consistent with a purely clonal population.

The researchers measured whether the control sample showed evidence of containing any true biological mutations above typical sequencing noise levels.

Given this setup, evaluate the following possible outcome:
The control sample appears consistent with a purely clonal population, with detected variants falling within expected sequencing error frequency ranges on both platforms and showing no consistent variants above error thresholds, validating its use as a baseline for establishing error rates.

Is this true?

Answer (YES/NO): NO